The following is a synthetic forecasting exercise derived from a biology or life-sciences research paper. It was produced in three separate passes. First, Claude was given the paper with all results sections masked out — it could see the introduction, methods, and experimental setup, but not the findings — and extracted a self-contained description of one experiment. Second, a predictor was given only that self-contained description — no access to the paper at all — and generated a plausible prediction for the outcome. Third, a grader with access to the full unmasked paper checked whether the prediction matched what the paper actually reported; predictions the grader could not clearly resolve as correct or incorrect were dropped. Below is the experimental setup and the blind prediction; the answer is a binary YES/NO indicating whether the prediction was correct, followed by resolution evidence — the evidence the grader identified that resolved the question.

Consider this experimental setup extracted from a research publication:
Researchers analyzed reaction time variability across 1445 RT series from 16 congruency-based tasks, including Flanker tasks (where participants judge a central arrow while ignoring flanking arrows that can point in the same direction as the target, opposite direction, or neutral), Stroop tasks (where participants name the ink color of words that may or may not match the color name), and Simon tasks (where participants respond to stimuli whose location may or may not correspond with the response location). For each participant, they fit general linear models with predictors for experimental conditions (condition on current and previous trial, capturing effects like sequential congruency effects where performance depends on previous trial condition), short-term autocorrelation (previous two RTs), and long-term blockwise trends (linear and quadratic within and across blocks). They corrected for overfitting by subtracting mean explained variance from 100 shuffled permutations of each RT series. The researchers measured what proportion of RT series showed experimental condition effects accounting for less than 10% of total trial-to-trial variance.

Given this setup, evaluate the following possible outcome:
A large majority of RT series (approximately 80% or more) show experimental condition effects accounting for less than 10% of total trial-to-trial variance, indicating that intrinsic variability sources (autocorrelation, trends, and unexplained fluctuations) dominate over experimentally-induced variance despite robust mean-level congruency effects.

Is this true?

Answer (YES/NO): YES